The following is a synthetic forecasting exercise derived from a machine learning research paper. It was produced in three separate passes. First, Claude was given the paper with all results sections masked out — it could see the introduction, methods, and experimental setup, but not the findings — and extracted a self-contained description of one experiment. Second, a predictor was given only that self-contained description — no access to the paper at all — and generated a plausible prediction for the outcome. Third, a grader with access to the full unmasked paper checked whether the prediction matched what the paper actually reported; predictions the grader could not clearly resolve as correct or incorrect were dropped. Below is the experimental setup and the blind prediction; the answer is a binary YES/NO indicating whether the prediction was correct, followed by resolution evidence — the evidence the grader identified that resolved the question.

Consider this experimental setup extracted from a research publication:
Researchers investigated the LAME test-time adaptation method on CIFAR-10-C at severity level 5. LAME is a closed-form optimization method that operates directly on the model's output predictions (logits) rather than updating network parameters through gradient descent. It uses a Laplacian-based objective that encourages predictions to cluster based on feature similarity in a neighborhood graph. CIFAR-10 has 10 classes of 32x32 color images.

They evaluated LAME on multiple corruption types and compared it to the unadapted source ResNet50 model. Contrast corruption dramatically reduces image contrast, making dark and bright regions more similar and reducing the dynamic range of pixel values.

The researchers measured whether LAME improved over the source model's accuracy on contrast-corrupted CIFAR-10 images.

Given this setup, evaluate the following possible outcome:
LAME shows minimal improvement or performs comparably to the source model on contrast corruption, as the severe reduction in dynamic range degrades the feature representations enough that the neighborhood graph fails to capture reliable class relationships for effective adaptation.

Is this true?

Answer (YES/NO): NO